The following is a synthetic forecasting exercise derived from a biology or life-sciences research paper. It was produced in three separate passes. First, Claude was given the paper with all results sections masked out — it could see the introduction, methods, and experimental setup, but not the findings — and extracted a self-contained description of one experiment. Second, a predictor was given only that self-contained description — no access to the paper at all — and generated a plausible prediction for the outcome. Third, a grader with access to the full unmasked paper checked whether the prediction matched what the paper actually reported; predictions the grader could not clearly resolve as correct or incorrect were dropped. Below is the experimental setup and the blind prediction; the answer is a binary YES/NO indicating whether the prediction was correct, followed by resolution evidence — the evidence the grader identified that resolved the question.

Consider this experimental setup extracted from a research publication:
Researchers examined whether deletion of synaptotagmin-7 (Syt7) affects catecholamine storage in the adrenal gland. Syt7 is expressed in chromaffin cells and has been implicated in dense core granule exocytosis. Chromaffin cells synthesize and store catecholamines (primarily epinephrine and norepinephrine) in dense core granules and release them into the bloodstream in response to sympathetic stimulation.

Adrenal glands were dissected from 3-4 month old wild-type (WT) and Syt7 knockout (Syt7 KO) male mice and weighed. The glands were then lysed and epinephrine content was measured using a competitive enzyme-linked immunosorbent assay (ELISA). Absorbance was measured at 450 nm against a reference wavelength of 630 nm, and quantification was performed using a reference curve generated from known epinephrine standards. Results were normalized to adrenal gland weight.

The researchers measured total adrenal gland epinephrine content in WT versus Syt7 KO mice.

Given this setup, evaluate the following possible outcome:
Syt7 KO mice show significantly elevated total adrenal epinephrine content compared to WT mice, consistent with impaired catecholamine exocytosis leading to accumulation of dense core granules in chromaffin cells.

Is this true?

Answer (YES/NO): NO